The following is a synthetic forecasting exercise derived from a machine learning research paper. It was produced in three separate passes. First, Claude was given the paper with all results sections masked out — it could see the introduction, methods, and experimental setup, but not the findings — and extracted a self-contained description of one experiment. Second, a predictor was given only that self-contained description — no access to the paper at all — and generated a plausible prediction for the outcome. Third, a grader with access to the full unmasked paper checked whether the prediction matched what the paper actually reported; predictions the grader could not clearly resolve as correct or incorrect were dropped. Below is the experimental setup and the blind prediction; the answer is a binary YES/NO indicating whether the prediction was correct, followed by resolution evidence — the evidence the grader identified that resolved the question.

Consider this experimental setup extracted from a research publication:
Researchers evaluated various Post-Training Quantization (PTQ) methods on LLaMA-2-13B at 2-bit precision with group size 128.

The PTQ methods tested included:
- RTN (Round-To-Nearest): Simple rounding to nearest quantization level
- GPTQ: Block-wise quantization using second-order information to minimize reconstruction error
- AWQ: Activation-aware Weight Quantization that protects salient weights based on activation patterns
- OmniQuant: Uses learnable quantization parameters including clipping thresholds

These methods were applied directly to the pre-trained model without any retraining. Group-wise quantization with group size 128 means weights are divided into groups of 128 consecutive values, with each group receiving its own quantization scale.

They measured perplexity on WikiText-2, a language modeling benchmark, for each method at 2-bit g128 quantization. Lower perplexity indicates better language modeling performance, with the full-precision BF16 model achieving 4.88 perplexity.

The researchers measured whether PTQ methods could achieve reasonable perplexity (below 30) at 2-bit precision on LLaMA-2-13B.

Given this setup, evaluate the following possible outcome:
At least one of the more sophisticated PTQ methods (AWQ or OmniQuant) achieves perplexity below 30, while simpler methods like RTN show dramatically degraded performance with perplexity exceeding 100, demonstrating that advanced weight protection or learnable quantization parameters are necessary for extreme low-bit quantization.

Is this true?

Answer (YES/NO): YES